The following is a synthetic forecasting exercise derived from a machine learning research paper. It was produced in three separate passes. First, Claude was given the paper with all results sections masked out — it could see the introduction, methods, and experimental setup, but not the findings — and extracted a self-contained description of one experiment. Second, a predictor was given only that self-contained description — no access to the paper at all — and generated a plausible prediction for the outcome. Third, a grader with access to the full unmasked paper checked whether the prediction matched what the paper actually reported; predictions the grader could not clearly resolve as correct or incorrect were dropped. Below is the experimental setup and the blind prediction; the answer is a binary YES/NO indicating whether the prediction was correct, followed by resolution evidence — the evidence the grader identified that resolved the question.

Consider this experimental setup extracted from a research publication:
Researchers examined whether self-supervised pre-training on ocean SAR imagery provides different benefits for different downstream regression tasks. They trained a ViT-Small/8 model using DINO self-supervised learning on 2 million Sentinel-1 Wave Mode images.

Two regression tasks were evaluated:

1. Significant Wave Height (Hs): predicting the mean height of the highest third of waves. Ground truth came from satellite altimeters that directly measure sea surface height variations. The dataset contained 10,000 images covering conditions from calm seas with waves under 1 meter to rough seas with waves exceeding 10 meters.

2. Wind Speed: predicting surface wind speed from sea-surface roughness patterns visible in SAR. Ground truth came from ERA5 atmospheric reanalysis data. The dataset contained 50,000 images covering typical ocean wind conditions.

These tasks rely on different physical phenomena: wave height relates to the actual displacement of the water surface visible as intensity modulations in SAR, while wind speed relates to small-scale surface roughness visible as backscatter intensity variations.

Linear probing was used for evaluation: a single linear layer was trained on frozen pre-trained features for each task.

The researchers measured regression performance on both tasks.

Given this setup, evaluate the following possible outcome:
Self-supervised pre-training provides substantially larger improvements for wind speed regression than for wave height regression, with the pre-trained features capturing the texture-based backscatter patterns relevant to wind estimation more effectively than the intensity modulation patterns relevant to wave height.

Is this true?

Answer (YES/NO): NO